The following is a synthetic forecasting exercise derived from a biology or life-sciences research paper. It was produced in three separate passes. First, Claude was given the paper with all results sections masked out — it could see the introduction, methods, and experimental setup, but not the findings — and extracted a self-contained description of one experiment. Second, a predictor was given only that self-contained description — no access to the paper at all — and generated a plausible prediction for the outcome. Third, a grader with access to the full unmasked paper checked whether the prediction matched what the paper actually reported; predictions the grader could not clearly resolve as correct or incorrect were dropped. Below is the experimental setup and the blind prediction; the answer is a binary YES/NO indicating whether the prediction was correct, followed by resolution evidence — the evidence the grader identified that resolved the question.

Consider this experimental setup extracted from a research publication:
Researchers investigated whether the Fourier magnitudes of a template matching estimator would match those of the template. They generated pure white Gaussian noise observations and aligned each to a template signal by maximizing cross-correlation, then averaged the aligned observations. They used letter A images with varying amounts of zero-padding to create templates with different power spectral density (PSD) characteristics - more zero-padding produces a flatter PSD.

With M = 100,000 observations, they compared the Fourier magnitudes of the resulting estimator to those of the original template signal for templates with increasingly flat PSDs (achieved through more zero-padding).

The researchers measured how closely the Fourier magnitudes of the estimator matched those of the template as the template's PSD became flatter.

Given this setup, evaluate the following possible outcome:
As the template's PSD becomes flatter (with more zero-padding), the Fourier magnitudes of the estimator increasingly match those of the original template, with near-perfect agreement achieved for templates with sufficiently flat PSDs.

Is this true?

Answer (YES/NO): YES